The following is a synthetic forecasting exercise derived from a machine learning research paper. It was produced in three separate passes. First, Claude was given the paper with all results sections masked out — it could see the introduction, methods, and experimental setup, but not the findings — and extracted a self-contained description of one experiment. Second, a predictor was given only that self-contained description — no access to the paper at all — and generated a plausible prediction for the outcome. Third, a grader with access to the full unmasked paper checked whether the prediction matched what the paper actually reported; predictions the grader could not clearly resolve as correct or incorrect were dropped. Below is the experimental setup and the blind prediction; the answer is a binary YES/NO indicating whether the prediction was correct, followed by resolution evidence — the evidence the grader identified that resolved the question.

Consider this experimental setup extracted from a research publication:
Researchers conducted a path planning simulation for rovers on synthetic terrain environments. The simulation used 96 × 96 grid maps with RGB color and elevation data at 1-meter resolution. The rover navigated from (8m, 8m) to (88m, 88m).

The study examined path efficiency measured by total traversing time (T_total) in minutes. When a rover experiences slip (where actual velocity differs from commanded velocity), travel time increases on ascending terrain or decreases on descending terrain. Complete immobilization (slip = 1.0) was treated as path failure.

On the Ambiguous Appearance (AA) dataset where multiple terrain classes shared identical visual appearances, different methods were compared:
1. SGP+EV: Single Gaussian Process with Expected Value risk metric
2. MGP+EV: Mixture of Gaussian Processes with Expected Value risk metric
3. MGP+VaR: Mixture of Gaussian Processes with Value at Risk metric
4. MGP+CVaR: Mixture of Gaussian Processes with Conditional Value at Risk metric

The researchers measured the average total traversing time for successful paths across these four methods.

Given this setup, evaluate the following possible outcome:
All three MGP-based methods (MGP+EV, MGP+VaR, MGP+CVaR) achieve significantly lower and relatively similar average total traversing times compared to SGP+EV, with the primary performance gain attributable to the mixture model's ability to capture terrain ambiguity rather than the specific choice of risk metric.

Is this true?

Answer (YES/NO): NO